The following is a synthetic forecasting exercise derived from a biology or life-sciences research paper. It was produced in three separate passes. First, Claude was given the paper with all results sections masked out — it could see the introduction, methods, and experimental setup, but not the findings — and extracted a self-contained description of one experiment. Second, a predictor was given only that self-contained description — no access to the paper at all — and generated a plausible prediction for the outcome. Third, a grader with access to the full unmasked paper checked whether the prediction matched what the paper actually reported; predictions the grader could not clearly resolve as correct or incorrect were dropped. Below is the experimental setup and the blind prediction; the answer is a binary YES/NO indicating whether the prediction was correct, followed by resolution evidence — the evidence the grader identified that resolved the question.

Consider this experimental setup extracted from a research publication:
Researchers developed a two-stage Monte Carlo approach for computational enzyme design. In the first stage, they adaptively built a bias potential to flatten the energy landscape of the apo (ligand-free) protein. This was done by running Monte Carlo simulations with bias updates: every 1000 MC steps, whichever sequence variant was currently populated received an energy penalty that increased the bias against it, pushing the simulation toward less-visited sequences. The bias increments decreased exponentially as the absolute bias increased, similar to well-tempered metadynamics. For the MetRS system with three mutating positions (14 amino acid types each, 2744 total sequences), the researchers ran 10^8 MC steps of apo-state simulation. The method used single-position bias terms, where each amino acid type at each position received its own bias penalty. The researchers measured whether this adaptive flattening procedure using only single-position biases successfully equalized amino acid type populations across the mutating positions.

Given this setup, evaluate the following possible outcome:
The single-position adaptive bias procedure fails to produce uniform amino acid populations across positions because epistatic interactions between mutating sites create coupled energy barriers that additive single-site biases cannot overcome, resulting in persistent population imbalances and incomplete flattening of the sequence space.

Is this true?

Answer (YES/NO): NO